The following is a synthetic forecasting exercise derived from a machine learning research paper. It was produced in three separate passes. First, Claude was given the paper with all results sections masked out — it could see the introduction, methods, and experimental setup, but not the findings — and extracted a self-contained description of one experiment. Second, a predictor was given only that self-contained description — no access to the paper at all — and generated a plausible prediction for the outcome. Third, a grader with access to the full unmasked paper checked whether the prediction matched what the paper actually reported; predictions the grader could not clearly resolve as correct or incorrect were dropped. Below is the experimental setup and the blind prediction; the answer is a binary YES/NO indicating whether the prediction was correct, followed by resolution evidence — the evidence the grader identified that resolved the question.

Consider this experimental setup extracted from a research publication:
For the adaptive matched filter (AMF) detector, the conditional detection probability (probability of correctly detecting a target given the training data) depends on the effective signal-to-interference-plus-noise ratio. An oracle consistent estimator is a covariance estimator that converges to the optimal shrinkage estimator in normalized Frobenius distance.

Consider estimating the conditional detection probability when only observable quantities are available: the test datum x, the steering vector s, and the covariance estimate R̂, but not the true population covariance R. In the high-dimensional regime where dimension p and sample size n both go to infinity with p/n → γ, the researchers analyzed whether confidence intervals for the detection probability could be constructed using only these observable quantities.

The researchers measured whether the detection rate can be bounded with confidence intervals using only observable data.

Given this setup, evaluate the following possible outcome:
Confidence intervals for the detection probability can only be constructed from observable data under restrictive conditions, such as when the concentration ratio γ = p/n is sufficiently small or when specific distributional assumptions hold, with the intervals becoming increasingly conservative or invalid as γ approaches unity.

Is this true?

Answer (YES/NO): NO